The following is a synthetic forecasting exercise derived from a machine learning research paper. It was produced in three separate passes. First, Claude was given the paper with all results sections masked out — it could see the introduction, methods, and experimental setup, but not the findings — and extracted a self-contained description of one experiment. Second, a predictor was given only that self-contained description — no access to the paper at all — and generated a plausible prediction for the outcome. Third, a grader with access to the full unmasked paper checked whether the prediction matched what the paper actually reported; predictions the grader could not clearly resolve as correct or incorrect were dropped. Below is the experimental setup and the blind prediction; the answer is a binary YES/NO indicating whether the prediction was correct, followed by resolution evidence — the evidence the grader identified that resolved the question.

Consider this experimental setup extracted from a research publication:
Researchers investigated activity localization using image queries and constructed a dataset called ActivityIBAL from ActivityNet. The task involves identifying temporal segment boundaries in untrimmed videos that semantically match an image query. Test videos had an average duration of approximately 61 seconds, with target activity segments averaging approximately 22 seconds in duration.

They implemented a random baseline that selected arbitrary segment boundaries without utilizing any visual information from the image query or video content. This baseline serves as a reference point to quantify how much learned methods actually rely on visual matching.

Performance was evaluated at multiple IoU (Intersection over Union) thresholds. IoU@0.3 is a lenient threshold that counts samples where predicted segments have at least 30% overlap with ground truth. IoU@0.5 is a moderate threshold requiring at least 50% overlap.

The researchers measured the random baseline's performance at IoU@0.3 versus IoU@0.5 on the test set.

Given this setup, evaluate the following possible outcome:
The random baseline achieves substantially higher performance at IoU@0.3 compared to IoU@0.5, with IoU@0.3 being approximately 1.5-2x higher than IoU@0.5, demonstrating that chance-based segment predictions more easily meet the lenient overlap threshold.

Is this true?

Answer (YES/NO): YES